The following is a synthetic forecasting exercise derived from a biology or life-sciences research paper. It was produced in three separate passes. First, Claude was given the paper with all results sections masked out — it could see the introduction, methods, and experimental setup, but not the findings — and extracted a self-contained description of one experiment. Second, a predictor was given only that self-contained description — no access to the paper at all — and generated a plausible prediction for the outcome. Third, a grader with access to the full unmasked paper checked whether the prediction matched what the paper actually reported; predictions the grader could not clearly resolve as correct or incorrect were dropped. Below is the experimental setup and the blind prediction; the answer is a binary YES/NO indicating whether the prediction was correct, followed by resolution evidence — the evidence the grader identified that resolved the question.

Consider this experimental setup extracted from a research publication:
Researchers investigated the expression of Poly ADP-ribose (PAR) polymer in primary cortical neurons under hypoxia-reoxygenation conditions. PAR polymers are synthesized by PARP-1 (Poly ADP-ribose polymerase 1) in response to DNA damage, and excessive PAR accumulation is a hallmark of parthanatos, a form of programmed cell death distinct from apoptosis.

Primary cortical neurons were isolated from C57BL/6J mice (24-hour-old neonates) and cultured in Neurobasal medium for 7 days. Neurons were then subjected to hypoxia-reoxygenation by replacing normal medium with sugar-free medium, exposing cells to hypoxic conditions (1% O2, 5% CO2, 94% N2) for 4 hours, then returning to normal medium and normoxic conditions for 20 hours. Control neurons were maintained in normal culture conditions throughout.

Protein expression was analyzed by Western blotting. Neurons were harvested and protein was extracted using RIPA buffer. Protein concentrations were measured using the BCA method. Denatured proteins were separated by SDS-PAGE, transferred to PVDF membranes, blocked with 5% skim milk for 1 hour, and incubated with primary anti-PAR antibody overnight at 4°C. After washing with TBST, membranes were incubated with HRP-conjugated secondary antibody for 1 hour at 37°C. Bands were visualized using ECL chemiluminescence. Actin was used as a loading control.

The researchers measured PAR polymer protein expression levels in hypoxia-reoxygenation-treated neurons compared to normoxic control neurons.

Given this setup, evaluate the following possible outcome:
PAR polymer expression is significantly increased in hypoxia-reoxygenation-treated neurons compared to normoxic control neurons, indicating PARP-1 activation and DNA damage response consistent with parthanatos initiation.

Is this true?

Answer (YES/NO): YES